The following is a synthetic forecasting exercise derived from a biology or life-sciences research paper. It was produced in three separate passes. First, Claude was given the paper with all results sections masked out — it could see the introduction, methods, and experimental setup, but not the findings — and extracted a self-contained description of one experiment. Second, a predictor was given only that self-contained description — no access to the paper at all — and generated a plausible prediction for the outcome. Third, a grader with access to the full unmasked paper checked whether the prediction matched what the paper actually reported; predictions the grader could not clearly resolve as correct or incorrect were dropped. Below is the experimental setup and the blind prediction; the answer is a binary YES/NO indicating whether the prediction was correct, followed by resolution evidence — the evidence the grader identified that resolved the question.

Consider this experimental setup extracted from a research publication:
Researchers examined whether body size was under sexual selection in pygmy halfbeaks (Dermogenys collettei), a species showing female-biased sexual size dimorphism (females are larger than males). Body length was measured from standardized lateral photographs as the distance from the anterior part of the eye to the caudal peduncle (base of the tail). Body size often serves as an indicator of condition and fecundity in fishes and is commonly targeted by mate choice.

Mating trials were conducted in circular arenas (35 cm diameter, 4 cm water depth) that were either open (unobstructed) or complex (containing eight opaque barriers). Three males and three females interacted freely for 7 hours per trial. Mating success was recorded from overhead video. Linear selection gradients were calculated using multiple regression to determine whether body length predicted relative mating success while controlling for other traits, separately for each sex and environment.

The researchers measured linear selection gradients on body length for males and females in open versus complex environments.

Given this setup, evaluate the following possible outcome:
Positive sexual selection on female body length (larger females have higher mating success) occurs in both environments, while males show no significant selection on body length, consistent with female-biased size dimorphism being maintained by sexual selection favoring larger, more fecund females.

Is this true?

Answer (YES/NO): NO